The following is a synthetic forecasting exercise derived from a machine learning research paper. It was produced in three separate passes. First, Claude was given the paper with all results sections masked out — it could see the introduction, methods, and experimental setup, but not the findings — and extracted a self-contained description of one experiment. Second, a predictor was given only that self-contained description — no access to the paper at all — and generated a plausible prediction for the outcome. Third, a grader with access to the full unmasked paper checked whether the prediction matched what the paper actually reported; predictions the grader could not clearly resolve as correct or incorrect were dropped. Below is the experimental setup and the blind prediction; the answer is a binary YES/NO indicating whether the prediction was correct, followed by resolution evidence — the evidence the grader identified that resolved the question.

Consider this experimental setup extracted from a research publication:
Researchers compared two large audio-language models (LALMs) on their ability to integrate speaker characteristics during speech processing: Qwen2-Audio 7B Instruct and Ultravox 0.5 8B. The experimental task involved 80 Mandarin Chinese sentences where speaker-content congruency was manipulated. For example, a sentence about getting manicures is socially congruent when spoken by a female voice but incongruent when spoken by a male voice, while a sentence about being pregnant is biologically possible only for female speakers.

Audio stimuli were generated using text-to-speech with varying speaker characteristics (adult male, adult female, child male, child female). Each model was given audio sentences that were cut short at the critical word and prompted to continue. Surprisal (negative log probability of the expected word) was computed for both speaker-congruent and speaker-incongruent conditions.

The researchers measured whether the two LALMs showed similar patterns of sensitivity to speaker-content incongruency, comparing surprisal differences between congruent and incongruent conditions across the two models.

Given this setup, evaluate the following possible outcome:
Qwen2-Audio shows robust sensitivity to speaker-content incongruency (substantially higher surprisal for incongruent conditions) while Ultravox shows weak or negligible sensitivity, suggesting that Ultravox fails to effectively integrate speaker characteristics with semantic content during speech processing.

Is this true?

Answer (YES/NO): YES